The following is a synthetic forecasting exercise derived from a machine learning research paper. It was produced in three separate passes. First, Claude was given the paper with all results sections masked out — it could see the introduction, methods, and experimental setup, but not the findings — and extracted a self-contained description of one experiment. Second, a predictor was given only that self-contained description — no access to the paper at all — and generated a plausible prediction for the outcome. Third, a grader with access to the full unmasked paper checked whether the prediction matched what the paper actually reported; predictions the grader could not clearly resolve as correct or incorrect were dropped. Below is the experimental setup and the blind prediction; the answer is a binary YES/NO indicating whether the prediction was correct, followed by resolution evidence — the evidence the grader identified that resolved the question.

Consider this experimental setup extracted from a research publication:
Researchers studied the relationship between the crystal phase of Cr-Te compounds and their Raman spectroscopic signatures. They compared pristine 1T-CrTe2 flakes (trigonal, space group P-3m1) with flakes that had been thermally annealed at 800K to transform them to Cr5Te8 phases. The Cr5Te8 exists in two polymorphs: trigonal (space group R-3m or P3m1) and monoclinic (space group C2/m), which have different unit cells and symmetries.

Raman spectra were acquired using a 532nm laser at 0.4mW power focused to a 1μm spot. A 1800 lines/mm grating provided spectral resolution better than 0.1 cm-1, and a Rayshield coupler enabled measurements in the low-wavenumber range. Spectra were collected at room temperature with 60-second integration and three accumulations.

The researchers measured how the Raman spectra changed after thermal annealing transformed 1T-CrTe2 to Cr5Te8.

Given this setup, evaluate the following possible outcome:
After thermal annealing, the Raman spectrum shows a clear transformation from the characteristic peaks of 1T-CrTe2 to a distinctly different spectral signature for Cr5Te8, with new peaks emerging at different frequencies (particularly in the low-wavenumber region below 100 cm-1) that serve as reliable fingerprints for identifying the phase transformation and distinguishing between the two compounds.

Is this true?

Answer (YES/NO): YES